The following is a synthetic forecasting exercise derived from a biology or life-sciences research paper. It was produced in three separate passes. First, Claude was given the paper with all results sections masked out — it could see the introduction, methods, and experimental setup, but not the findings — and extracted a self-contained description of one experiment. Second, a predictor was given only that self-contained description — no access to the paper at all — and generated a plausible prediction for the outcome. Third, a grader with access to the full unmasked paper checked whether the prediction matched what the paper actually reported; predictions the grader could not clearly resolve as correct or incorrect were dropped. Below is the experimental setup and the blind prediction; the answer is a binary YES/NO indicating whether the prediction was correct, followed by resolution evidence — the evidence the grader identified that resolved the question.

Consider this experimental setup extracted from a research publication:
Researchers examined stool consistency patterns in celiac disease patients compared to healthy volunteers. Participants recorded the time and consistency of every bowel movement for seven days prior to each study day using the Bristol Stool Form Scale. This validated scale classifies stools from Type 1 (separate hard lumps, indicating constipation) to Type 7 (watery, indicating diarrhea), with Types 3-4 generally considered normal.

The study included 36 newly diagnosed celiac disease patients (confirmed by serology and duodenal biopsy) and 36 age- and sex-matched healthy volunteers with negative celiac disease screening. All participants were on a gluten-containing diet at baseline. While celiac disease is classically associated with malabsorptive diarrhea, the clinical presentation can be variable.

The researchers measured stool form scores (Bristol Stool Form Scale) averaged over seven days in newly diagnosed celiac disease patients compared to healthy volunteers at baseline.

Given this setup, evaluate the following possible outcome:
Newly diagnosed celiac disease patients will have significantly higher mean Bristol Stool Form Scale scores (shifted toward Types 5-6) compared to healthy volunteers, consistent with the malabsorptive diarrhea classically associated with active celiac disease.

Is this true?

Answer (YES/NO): NO